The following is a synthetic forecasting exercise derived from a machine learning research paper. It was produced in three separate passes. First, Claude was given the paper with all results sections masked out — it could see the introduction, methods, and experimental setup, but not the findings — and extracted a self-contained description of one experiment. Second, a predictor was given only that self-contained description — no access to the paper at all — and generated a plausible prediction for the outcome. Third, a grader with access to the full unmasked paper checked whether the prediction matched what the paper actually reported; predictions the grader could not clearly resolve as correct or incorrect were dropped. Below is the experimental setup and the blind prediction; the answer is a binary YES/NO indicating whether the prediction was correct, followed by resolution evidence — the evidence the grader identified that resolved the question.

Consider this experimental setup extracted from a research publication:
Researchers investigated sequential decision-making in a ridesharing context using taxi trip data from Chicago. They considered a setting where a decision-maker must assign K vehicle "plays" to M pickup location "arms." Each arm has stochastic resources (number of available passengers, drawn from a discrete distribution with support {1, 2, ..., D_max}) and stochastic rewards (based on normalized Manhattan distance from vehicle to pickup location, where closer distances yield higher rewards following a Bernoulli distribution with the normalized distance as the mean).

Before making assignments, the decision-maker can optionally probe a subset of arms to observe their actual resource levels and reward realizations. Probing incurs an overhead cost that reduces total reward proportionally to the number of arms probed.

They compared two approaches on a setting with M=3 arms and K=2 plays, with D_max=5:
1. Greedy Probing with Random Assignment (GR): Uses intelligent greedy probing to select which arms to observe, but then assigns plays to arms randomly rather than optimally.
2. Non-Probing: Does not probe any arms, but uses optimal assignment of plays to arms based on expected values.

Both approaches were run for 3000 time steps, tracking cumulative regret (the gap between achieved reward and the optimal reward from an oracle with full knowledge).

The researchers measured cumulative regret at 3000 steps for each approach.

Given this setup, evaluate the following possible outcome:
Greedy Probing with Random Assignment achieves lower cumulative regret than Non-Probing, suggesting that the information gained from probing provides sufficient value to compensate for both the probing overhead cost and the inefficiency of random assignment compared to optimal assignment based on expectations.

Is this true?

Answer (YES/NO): NO